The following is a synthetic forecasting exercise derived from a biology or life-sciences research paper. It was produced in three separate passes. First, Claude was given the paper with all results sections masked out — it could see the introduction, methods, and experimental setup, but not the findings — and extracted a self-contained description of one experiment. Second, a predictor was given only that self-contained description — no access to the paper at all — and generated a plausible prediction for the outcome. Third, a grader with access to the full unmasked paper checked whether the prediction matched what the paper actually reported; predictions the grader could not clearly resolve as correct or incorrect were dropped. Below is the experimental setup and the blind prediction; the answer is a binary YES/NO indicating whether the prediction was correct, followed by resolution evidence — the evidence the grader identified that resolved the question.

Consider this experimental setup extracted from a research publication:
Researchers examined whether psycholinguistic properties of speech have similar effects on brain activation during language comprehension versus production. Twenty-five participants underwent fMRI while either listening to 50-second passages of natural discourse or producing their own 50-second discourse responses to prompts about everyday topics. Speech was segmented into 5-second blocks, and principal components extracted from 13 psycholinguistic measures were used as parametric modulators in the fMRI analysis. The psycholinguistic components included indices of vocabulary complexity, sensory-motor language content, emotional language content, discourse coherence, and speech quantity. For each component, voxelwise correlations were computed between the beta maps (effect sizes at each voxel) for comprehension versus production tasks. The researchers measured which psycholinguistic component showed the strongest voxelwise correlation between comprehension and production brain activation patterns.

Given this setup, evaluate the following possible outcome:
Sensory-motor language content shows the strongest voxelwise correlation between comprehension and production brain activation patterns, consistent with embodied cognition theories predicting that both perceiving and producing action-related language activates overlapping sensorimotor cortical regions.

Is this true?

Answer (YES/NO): YES